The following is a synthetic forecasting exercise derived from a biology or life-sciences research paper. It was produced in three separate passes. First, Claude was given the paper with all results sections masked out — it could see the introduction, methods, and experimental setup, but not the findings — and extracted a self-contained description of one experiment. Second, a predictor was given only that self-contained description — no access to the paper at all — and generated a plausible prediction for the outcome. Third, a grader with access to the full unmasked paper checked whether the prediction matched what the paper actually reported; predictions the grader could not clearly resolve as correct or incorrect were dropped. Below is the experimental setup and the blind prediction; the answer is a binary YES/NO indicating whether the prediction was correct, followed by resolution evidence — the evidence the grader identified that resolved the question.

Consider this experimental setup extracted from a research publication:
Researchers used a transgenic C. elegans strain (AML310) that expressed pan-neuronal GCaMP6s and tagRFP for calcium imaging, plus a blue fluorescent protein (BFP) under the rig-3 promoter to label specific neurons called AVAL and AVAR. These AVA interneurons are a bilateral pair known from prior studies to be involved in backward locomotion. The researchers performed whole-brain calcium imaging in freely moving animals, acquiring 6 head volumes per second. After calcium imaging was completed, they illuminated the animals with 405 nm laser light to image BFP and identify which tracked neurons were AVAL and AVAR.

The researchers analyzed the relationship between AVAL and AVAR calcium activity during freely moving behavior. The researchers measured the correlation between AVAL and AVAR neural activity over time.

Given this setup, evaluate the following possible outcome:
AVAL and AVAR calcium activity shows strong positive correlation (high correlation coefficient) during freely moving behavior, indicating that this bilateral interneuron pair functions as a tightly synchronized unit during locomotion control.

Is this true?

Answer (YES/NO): YES